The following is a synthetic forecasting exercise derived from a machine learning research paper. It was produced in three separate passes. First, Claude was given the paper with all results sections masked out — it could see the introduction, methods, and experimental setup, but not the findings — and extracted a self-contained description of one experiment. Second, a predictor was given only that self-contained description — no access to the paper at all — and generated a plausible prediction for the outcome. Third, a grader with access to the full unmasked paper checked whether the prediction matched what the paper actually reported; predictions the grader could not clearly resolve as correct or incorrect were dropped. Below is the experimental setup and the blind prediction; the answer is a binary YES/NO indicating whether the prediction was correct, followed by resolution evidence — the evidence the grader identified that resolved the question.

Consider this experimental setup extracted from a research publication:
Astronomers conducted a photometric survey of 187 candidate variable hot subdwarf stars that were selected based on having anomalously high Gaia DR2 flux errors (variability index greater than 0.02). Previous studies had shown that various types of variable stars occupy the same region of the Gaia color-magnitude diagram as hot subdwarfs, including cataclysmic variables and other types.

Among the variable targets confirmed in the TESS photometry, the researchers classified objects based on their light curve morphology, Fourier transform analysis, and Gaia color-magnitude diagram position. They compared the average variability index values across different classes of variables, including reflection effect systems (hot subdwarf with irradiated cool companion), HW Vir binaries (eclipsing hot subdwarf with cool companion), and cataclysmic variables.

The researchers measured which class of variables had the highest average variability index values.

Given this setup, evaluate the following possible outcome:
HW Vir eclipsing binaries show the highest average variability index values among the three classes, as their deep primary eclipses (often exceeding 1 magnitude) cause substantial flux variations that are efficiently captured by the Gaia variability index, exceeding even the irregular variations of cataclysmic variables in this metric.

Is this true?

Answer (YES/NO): NO